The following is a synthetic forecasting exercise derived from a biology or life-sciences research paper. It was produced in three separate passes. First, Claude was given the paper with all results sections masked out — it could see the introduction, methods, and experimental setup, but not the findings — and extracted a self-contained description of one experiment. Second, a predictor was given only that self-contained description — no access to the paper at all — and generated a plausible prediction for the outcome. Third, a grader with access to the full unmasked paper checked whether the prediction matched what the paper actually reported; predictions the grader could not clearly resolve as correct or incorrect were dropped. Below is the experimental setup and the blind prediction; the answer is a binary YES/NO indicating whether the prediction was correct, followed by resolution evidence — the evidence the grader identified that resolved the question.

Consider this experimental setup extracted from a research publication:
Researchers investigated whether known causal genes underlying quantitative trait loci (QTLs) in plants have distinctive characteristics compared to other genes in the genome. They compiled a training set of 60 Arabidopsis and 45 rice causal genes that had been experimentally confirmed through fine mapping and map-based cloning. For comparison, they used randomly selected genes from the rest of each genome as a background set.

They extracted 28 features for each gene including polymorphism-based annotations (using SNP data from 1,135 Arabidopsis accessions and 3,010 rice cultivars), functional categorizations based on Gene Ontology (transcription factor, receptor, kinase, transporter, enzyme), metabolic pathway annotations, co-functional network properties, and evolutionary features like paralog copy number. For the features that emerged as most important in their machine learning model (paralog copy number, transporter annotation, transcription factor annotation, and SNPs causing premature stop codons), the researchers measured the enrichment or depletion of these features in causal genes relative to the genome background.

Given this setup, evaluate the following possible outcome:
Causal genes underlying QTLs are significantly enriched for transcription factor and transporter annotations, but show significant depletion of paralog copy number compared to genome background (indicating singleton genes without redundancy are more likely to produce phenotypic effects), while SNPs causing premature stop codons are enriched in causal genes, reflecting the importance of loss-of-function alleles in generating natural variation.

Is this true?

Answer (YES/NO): NO